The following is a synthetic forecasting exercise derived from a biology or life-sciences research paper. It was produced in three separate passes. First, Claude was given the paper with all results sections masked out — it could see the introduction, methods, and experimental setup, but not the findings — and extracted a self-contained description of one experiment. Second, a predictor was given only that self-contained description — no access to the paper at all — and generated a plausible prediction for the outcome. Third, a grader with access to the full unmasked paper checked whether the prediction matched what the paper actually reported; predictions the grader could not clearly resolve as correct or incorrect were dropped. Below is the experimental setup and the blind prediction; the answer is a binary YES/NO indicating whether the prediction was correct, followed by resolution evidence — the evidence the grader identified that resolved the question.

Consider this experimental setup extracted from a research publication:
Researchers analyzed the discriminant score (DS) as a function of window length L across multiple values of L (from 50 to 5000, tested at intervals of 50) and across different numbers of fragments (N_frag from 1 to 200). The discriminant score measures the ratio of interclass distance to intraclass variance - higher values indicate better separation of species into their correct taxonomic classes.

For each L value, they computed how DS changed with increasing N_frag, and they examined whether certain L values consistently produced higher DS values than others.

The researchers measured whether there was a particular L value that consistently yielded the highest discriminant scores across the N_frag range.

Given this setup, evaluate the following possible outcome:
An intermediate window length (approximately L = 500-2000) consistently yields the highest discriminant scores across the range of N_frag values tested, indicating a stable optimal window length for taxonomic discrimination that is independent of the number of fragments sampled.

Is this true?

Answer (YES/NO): YES